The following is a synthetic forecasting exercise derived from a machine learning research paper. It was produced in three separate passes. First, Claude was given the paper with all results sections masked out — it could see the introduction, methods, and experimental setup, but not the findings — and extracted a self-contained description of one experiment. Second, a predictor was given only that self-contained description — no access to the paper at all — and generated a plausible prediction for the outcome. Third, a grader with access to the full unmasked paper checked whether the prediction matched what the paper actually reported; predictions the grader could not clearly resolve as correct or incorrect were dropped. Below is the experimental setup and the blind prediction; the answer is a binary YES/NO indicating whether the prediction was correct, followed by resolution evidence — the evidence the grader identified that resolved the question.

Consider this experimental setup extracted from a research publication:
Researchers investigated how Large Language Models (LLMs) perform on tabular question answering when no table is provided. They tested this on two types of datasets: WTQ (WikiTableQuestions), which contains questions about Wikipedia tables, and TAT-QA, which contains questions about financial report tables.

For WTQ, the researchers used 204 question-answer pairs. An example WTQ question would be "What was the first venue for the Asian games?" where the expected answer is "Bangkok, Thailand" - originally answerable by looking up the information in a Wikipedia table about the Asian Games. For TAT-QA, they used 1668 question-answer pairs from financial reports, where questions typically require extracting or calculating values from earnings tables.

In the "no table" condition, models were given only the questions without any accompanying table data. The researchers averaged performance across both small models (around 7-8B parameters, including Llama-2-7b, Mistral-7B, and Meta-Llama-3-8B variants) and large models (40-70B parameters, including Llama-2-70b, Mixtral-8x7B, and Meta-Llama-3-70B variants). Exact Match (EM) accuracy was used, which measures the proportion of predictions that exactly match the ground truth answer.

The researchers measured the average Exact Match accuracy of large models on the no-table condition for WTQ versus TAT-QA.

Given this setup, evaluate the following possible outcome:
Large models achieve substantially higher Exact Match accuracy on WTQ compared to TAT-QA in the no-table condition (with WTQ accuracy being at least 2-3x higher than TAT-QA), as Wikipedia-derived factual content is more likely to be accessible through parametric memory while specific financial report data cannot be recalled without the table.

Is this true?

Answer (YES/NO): YES